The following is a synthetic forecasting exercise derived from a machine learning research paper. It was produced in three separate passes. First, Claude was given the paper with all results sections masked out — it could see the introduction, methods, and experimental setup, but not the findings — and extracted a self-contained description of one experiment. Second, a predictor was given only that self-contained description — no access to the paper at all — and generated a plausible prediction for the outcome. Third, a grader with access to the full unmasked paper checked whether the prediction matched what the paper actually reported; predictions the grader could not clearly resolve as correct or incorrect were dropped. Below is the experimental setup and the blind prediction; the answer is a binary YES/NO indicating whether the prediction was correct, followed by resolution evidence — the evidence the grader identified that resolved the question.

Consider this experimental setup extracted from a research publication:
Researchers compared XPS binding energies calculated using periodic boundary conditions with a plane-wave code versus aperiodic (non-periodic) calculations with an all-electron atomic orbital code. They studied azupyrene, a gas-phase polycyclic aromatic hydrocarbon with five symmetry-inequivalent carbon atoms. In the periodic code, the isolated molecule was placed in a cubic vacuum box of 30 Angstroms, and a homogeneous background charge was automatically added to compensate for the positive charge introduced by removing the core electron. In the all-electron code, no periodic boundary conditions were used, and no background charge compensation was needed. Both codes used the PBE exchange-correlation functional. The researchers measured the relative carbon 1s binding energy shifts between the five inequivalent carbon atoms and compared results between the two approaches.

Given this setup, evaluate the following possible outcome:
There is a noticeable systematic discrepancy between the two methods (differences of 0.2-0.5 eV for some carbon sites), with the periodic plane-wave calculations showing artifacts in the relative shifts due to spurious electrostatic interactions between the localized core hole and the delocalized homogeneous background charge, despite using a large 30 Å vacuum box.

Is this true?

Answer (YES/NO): NO